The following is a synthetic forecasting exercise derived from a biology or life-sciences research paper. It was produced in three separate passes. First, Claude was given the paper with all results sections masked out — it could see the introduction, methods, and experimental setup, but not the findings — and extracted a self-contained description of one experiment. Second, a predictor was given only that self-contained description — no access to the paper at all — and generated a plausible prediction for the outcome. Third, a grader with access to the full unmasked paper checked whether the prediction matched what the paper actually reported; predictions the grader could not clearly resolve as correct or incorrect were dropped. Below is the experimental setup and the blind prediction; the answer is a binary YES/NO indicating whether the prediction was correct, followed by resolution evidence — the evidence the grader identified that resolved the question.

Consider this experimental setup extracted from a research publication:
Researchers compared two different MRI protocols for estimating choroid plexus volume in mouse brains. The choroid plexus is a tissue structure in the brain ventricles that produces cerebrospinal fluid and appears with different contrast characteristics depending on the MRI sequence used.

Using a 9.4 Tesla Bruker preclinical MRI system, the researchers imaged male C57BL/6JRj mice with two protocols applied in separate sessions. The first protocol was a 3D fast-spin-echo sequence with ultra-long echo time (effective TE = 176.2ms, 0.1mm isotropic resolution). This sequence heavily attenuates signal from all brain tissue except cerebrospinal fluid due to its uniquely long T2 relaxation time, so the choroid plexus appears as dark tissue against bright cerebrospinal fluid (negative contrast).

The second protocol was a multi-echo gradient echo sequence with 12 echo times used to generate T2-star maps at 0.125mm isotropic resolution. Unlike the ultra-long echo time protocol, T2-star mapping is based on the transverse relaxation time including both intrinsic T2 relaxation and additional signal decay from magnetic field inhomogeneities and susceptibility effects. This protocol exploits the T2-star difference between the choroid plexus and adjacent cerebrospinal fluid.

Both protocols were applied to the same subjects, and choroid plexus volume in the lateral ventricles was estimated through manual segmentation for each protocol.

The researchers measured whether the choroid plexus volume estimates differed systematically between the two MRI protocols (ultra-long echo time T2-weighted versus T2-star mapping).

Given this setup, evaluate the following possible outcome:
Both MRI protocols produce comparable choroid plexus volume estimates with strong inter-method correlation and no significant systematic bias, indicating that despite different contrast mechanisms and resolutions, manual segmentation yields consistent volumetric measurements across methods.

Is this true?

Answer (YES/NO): NO